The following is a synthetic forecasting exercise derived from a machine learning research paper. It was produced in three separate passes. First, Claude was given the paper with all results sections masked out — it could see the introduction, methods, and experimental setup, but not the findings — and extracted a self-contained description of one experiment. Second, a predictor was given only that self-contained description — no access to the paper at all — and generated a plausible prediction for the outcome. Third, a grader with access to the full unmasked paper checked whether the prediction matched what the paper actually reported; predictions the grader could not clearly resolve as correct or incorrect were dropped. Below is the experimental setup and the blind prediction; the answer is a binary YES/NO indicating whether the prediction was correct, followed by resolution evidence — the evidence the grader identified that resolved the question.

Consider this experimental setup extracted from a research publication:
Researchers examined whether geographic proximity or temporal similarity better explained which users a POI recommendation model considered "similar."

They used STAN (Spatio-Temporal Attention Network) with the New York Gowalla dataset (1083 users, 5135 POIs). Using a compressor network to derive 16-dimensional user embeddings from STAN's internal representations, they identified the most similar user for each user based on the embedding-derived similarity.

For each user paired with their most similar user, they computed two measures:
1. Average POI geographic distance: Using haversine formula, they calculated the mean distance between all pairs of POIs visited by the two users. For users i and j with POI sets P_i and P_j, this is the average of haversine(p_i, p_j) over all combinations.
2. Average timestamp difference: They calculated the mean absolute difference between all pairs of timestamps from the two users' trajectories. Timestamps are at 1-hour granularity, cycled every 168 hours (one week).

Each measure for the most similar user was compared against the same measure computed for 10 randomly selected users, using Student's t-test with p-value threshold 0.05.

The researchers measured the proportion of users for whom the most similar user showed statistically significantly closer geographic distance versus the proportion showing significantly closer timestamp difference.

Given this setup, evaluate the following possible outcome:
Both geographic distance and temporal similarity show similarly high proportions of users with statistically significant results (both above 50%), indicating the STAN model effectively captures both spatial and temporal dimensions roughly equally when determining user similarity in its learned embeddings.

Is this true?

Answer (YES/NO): NO